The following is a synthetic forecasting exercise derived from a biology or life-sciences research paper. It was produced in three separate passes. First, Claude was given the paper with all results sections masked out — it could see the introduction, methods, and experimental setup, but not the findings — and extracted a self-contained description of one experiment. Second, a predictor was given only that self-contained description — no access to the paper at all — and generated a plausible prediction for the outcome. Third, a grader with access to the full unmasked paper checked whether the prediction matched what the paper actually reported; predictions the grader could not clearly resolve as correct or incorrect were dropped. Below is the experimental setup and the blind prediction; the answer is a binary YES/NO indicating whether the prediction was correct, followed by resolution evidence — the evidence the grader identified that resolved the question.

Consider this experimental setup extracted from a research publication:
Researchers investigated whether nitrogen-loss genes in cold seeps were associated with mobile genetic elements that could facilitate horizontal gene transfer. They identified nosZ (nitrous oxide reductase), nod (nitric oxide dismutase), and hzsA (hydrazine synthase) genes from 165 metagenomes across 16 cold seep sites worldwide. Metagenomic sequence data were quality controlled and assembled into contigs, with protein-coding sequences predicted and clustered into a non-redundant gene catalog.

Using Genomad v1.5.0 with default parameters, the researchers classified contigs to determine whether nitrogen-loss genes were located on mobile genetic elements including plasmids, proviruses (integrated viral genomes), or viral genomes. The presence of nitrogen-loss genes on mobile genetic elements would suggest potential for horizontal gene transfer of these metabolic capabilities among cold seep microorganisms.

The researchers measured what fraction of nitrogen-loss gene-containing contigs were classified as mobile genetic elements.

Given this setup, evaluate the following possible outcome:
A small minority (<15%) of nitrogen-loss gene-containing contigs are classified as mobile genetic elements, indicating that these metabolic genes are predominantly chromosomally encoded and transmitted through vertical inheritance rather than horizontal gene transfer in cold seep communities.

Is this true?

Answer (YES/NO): NO